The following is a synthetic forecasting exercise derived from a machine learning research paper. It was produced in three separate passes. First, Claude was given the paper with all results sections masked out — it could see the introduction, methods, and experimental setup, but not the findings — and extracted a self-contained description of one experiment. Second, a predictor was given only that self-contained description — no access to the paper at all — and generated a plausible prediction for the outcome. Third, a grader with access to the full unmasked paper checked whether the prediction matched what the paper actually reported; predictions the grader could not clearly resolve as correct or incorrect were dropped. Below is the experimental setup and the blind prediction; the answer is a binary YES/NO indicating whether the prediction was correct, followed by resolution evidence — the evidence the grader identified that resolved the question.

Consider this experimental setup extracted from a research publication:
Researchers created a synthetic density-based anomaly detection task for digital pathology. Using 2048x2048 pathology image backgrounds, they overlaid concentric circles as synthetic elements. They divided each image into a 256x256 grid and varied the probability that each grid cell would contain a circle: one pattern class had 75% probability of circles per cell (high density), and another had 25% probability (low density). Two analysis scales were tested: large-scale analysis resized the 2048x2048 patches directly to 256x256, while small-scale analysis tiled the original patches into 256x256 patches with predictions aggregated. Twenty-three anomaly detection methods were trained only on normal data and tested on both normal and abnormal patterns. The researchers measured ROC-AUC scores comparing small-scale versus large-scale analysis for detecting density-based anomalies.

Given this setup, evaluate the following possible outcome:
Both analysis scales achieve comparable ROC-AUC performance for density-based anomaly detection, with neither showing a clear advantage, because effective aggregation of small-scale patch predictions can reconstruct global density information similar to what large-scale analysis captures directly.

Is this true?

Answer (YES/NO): NO